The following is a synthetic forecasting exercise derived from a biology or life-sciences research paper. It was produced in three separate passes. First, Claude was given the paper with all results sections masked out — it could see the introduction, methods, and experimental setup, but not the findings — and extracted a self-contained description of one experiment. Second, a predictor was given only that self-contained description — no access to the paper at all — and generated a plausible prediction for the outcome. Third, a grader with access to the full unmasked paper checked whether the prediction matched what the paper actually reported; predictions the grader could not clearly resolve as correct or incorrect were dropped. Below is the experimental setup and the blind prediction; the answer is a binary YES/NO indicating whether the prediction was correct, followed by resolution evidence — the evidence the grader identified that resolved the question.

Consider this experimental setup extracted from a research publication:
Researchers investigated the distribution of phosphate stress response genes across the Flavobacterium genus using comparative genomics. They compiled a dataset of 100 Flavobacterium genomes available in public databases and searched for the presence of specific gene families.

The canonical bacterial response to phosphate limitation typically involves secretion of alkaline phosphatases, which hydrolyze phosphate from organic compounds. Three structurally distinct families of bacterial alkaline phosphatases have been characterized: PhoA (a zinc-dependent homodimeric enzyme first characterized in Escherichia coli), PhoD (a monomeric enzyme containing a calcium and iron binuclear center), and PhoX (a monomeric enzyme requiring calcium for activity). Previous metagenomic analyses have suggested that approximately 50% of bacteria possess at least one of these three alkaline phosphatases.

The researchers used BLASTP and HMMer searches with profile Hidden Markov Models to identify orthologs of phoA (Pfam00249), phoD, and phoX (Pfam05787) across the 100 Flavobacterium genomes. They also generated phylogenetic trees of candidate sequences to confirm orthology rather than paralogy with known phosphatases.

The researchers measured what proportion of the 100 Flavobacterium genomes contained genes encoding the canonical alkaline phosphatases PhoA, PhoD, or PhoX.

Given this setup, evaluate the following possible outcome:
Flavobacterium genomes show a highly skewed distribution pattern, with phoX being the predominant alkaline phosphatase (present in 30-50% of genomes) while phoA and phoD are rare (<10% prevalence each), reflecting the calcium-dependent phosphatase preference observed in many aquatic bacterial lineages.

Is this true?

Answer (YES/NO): NO